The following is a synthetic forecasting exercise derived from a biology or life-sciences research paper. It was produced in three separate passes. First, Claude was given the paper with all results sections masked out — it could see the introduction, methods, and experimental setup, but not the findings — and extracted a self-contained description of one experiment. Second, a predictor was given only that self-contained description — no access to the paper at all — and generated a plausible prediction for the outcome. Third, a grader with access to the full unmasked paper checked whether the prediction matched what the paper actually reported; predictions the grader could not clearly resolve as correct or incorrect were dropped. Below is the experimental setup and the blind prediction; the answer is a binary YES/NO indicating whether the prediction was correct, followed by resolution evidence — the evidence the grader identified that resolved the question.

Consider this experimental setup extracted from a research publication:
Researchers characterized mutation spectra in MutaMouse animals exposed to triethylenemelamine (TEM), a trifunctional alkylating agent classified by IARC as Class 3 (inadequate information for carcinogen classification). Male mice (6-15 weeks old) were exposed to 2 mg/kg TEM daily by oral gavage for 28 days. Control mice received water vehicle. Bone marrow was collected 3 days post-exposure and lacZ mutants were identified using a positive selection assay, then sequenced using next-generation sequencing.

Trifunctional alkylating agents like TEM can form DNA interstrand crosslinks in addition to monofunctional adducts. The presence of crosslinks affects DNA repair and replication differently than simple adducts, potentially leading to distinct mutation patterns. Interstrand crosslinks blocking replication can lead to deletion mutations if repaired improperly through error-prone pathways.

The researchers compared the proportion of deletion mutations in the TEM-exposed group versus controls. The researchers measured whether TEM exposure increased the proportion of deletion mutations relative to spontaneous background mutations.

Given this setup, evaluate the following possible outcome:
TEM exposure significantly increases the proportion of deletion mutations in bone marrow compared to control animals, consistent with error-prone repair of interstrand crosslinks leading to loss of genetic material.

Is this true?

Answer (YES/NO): NO